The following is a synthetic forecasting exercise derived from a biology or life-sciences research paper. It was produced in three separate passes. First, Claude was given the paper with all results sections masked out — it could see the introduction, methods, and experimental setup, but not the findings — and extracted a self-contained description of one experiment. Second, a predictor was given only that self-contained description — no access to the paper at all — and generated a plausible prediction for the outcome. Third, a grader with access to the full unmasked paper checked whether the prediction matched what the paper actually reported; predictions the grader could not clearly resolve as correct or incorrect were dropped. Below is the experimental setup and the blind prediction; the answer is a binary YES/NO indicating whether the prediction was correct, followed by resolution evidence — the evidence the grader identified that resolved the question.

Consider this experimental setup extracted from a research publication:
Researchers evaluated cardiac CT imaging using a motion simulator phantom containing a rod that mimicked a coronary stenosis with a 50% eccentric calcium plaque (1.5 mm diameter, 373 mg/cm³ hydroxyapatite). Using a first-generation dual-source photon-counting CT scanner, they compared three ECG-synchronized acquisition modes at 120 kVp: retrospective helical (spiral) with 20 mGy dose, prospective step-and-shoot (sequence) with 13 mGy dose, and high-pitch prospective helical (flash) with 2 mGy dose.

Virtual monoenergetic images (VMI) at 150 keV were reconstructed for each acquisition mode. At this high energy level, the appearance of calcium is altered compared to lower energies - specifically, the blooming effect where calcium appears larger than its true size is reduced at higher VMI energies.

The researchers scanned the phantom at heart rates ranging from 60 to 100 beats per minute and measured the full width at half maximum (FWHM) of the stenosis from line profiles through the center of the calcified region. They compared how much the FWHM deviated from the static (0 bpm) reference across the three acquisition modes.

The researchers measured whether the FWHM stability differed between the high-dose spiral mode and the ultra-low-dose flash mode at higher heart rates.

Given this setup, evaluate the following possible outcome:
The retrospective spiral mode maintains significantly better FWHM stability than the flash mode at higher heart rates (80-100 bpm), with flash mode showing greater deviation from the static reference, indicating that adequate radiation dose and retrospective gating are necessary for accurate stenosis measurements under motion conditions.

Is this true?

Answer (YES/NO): NO